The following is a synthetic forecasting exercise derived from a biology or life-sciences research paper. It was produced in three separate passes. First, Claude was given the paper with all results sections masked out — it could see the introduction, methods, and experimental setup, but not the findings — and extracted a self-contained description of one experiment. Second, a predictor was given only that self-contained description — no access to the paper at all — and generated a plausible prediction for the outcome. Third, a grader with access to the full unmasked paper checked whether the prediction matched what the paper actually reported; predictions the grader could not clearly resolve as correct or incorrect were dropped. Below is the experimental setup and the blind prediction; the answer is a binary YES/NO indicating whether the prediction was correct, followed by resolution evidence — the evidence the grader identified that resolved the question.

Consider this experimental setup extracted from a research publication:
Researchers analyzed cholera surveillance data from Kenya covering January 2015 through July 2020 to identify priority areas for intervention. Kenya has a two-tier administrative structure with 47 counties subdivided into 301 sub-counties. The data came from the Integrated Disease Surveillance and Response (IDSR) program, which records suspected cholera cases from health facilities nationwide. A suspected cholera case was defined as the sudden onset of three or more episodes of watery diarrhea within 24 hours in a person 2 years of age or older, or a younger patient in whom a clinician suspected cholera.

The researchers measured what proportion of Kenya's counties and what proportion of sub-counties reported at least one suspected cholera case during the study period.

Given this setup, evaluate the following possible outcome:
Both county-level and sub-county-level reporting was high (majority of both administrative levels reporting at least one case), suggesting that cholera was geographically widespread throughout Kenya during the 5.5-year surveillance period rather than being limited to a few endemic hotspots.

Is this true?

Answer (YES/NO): NO